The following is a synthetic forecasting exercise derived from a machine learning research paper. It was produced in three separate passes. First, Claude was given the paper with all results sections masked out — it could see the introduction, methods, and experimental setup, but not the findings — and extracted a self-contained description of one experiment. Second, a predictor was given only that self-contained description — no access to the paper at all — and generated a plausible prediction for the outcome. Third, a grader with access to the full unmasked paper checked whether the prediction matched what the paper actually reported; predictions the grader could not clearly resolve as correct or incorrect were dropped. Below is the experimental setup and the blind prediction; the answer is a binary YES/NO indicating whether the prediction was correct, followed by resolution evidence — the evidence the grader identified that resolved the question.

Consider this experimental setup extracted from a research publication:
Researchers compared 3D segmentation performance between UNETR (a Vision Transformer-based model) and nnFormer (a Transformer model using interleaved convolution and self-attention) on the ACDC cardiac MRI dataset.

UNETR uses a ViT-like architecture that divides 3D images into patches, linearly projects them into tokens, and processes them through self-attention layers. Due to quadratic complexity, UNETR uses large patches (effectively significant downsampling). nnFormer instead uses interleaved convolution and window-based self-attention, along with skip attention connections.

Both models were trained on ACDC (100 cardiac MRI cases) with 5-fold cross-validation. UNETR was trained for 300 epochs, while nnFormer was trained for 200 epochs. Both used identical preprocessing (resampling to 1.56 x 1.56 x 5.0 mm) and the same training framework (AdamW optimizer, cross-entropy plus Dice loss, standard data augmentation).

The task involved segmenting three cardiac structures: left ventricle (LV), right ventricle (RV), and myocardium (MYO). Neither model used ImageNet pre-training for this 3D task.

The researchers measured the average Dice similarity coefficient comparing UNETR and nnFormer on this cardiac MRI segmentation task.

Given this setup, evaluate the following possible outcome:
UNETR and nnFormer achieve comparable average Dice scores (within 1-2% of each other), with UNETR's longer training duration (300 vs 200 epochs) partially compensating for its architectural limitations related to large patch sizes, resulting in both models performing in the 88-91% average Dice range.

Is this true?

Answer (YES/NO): NO